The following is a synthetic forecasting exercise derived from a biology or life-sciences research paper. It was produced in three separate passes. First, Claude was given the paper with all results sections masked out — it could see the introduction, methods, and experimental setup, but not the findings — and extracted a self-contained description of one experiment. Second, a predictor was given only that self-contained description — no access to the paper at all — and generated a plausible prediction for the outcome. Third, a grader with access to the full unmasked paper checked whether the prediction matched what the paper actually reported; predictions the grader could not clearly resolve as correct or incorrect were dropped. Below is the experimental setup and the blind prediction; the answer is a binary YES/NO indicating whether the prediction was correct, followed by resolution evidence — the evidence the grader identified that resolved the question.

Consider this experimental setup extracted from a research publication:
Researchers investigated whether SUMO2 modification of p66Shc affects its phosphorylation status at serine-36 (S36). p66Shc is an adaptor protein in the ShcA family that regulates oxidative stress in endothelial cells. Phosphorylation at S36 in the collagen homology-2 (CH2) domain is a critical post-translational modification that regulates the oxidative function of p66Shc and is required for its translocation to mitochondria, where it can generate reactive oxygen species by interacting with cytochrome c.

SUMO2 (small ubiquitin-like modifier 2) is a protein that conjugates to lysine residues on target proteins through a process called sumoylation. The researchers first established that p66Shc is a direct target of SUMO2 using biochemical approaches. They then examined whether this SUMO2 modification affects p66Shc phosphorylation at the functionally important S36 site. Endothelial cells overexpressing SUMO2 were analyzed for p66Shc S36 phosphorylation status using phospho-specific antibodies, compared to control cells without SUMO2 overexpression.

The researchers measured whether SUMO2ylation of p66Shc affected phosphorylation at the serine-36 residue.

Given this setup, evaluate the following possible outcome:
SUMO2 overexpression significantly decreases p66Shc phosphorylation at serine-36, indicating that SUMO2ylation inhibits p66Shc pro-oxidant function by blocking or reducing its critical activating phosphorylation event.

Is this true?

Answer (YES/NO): NO